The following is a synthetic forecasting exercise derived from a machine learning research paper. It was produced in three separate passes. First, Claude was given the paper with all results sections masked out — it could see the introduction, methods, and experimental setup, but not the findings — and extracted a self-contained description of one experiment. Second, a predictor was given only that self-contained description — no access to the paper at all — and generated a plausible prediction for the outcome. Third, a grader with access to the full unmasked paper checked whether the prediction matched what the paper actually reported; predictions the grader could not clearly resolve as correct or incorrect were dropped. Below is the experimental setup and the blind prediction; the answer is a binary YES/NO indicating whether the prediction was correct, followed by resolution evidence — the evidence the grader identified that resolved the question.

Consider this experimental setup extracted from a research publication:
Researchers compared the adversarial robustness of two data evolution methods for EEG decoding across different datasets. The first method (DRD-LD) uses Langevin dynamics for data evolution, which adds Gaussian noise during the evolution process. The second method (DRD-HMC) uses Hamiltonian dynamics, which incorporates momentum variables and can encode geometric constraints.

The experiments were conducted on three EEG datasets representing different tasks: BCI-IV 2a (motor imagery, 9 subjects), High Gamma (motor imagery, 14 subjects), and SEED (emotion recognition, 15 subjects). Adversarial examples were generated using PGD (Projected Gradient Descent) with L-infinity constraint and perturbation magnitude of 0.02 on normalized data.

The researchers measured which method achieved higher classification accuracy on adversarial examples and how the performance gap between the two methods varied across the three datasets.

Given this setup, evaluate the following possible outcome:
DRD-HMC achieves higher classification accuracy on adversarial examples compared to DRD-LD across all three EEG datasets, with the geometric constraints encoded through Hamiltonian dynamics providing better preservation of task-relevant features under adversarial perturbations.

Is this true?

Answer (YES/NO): YES